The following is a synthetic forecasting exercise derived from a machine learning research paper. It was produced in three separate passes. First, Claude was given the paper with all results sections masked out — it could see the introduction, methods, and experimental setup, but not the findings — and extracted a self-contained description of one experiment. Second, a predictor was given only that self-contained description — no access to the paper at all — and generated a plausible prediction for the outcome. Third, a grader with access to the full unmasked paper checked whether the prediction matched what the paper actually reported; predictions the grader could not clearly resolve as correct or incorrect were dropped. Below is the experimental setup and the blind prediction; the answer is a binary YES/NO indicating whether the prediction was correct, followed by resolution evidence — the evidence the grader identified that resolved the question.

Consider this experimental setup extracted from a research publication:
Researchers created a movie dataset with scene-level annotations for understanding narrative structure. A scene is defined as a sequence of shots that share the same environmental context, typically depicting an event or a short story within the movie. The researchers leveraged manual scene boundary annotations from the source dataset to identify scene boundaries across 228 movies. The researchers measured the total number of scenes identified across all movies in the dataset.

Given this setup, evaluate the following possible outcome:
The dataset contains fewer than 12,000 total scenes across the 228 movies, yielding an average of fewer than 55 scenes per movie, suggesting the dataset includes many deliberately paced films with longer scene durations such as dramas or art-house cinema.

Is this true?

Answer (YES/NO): NO